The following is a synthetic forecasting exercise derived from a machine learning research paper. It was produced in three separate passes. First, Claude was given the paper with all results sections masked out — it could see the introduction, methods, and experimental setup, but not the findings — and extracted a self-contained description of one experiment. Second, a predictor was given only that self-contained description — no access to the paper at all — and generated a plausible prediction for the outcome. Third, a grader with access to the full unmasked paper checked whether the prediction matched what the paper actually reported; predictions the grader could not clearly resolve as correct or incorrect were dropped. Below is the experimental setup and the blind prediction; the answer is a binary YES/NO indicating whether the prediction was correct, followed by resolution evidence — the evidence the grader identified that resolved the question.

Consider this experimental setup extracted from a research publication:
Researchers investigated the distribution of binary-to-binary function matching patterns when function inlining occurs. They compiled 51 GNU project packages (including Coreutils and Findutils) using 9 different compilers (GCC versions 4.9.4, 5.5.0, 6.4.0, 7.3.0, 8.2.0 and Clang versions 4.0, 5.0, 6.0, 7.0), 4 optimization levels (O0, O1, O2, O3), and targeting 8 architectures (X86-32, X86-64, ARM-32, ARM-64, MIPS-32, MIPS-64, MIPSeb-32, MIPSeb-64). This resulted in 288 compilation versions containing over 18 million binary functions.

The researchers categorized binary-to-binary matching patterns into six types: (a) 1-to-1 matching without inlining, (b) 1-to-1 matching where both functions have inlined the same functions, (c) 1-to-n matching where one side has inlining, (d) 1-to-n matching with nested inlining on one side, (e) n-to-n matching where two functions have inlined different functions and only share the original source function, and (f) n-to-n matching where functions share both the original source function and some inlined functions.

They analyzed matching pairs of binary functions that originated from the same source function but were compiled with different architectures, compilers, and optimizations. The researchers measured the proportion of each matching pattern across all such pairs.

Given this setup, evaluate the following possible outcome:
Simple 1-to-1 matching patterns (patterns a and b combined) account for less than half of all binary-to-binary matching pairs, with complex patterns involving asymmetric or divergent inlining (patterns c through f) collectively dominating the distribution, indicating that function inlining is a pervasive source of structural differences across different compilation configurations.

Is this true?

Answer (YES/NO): NO